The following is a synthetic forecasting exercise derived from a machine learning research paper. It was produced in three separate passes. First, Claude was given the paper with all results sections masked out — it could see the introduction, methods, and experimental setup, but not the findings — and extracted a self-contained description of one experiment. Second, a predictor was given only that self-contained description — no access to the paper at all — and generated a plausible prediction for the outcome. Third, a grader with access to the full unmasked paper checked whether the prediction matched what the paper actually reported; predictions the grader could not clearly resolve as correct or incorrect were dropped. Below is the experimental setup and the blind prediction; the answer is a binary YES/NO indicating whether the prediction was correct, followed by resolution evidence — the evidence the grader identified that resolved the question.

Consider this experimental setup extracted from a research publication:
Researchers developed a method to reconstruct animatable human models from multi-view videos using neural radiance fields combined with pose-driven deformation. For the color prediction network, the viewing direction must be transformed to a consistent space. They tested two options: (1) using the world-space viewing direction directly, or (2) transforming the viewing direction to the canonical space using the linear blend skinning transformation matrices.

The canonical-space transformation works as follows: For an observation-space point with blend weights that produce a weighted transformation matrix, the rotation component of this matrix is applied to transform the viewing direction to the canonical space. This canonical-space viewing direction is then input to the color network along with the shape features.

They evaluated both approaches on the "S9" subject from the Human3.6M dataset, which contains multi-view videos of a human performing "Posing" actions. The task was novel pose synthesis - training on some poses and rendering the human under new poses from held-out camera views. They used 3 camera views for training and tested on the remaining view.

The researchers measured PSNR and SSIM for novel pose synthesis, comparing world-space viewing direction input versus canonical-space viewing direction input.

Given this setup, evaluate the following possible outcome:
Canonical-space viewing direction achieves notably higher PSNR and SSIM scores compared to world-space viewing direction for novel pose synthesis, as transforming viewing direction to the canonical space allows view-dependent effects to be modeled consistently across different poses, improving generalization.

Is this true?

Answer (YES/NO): YES